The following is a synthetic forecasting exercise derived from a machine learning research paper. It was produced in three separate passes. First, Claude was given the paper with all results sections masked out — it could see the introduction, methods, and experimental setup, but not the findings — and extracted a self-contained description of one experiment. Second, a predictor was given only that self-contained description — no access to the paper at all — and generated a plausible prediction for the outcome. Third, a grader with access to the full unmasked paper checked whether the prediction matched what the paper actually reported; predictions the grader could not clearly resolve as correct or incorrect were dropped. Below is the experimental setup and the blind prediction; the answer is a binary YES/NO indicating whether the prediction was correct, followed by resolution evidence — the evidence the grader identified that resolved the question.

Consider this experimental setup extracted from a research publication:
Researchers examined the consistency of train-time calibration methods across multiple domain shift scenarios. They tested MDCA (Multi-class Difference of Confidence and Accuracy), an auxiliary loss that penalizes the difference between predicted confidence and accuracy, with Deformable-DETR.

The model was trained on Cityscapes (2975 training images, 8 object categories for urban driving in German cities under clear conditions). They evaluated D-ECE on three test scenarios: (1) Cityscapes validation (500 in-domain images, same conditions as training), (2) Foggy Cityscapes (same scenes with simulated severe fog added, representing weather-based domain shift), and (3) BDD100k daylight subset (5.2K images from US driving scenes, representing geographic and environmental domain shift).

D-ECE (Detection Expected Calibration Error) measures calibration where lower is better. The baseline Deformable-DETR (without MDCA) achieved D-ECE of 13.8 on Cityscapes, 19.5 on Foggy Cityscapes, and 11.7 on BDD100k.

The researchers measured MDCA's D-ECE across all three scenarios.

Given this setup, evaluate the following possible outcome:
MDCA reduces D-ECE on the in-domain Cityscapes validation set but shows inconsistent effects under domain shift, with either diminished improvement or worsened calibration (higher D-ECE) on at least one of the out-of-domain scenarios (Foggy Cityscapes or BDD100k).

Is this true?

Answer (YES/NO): YES